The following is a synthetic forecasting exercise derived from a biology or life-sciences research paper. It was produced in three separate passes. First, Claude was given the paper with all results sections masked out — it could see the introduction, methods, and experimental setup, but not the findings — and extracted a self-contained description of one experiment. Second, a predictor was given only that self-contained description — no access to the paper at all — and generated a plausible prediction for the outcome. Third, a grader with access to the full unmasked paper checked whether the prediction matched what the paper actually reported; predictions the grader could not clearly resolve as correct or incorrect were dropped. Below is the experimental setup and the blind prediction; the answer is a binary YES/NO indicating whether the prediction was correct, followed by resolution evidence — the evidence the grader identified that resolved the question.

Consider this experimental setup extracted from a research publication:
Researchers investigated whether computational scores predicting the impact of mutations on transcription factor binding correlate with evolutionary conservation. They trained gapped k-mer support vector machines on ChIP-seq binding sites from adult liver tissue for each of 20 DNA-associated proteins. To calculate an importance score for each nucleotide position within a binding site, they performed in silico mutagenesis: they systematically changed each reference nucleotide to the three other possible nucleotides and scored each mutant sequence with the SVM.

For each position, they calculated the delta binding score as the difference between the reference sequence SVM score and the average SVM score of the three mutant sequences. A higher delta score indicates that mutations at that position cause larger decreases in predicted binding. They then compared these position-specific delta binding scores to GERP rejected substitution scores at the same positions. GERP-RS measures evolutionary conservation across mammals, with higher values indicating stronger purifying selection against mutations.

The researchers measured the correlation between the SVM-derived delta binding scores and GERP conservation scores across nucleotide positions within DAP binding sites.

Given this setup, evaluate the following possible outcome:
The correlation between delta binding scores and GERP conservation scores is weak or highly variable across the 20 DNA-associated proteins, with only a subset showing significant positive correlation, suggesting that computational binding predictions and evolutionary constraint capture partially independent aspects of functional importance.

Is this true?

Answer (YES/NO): NO